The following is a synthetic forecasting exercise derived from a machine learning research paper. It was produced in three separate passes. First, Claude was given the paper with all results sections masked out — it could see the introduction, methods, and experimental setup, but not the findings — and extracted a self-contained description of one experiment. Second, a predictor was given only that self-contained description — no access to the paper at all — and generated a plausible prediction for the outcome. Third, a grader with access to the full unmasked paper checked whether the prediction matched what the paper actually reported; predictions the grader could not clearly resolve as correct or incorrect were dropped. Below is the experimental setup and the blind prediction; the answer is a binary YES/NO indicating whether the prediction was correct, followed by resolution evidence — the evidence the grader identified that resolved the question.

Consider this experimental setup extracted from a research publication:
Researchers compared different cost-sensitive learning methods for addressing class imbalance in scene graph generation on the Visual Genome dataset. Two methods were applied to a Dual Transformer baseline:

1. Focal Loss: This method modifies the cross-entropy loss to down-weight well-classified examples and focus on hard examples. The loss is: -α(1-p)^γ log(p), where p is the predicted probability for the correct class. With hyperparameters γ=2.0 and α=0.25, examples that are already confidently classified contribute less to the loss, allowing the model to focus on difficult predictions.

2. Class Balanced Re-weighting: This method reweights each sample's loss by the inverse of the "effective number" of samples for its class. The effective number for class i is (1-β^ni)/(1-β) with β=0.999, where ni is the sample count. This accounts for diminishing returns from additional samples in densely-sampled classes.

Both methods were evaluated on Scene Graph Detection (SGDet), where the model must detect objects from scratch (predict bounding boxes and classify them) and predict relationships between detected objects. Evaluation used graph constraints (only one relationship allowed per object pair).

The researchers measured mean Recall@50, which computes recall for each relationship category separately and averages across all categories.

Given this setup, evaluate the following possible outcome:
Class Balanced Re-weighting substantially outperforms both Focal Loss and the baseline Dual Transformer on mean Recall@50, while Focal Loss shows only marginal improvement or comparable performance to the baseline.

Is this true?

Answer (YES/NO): NO